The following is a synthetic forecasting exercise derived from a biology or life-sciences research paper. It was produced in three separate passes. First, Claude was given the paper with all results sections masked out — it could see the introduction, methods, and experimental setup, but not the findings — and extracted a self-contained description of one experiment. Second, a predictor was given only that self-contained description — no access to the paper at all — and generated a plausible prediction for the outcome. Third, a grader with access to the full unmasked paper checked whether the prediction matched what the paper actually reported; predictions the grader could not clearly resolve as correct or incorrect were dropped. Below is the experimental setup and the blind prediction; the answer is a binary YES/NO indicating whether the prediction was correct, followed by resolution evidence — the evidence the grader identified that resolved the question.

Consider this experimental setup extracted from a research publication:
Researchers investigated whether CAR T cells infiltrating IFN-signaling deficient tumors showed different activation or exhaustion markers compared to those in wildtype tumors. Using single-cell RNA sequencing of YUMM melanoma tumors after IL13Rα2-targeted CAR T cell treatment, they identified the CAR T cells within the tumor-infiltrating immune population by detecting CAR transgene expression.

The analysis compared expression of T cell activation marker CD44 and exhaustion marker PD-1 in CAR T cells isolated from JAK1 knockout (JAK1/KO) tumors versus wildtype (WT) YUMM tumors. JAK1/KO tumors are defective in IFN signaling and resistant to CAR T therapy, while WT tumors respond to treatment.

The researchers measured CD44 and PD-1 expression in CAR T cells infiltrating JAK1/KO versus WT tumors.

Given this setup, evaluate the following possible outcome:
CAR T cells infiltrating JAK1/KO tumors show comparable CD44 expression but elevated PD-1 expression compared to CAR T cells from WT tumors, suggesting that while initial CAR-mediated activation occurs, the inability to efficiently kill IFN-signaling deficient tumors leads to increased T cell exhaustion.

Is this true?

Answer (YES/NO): NO